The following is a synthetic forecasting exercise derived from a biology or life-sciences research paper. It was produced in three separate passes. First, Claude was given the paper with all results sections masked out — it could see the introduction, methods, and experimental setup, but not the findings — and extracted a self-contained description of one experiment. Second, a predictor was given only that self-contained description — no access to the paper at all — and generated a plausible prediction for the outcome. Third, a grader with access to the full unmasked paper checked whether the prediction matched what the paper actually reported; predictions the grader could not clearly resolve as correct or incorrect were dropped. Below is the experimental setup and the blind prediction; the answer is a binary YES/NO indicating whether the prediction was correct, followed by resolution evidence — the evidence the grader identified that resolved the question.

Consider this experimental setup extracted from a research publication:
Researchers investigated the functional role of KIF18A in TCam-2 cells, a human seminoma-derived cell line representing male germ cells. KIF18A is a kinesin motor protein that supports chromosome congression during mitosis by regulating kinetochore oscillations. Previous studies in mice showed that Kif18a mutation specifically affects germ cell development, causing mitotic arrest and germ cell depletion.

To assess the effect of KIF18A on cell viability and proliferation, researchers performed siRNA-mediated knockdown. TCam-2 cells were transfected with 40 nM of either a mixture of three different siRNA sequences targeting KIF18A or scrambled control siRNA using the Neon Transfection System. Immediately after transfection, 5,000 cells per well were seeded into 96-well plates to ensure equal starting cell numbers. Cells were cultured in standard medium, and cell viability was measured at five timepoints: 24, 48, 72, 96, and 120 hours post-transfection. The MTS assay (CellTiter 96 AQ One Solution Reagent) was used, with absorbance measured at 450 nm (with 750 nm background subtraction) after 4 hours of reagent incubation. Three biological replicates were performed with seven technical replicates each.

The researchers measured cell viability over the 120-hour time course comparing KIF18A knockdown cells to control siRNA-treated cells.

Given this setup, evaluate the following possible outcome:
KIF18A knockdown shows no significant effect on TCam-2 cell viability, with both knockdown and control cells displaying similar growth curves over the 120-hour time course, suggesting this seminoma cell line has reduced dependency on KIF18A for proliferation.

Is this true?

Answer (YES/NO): NO